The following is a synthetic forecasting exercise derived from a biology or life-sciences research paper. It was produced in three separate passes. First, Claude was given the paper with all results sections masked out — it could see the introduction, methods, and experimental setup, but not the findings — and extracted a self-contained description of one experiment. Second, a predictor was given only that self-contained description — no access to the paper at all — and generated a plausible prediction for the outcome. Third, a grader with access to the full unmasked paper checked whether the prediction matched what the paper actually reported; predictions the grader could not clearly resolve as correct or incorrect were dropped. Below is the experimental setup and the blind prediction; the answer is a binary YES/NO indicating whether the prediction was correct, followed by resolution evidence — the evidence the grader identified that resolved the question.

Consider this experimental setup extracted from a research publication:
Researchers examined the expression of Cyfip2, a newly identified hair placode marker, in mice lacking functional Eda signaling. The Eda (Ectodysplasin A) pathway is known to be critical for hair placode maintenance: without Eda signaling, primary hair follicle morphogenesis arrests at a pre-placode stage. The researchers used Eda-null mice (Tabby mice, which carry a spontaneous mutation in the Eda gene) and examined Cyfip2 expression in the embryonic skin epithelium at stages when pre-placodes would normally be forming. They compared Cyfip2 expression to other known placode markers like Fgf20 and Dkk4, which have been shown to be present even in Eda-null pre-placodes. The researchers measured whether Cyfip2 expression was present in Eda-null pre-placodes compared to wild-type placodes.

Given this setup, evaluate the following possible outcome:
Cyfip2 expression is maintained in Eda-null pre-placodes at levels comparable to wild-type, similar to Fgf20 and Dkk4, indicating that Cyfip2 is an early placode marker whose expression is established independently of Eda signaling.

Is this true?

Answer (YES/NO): NO